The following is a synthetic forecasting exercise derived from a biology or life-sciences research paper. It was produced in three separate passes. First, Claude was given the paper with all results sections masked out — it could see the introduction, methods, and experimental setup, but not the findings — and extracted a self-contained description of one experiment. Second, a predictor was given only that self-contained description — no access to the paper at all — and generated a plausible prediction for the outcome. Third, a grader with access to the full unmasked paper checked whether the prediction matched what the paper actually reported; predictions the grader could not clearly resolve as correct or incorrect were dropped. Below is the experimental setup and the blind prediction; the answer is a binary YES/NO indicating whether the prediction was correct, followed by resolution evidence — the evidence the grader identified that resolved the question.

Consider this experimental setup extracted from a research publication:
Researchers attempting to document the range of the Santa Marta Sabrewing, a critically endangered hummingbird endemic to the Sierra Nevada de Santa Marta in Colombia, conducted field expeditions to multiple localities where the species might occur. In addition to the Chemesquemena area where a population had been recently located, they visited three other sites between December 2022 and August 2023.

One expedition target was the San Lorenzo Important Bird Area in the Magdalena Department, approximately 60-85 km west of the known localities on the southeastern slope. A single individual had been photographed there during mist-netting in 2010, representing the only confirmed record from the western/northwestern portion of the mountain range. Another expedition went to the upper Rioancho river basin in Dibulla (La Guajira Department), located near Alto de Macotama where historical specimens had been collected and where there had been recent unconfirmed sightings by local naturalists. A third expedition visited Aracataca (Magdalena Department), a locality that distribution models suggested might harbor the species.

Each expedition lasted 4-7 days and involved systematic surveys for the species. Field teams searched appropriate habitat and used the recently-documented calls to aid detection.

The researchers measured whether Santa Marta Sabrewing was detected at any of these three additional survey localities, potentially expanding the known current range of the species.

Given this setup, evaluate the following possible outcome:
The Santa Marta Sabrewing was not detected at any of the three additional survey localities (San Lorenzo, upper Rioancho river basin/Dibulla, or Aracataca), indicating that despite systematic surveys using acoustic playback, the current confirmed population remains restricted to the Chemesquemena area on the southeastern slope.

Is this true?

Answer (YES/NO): YES